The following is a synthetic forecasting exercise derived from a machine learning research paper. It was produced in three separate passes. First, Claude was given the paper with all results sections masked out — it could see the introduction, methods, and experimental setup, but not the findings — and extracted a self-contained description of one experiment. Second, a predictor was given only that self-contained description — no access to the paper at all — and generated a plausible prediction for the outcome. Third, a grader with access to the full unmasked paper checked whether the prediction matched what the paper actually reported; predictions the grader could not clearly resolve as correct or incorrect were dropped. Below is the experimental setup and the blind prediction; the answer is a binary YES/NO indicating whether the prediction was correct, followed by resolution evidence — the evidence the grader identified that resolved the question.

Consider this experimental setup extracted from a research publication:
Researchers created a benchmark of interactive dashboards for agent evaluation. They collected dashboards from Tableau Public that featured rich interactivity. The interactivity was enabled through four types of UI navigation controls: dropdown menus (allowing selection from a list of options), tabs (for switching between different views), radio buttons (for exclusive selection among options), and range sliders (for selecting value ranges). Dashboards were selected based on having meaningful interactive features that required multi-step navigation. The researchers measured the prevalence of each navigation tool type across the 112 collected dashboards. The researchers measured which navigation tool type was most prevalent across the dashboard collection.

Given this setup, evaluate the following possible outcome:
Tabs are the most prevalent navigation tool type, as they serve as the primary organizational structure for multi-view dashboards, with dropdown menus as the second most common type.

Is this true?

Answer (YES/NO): NO